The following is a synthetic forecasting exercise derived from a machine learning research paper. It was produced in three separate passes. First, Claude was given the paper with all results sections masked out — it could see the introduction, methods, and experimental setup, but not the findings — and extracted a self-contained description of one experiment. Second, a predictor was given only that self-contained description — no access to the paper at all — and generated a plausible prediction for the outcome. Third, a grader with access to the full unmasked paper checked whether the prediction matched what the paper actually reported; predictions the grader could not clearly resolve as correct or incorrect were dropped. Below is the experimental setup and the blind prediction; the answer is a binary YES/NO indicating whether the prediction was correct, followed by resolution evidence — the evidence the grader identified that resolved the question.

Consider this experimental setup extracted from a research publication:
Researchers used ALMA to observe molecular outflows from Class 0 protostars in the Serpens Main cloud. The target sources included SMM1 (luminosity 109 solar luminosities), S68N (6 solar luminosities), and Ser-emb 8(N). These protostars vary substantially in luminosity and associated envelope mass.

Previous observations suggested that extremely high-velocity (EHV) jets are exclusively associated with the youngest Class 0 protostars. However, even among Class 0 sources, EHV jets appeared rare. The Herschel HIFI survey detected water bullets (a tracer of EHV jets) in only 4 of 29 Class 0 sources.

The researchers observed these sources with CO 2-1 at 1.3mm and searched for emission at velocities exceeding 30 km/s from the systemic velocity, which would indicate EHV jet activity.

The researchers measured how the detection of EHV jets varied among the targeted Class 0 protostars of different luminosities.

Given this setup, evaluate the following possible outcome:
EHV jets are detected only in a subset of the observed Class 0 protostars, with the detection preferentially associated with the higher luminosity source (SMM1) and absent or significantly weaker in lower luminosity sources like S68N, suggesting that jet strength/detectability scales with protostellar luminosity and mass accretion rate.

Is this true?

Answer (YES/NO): NO